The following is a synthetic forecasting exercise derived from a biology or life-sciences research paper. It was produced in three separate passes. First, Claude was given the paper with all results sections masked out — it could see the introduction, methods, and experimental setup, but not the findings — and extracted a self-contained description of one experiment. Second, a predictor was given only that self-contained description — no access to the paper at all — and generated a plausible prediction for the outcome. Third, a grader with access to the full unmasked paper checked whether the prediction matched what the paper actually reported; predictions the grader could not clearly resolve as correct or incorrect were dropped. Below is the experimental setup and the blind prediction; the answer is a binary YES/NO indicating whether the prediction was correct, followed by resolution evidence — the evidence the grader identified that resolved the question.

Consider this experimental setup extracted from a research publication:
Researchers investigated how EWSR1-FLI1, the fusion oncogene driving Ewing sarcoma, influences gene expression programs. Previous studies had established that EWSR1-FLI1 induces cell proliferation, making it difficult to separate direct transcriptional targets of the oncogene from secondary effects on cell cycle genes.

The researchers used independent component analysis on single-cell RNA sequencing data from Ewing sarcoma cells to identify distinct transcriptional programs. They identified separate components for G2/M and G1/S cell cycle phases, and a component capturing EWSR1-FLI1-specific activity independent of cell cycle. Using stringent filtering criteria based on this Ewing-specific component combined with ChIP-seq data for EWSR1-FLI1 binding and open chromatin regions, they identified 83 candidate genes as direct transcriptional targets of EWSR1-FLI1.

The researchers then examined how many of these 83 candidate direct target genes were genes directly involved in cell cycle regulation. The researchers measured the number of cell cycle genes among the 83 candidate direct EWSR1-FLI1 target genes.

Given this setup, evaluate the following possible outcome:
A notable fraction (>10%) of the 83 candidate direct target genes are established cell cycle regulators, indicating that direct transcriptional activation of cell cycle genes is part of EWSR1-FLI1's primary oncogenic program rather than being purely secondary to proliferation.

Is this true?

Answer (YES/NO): NO